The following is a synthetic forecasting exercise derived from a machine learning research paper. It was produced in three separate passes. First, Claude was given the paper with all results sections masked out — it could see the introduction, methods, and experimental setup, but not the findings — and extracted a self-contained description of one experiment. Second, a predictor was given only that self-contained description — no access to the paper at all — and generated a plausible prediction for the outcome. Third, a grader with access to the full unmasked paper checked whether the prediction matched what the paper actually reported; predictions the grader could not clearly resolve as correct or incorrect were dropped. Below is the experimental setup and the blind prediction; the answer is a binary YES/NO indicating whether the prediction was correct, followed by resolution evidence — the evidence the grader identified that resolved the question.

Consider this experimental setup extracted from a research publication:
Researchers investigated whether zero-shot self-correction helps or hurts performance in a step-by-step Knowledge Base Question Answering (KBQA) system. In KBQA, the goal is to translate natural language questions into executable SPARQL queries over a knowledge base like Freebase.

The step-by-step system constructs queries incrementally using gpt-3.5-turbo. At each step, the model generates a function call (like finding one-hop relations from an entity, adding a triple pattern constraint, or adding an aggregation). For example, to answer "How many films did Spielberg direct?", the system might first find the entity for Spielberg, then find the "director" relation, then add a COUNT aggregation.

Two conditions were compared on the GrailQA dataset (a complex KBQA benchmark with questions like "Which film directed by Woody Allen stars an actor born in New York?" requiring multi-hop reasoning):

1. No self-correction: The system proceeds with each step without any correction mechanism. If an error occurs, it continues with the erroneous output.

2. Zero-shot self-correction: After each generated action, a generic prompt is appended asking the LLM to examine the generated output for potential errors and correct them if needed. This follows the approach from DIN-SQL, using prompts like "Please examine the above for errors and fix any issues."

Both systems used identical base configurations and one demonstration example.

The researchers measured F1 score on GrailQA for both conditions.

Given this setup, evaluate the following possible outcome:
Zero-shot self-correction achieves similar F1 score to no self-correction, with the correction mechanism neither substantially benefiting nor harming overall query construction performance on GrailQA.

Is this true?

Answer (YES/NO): NO